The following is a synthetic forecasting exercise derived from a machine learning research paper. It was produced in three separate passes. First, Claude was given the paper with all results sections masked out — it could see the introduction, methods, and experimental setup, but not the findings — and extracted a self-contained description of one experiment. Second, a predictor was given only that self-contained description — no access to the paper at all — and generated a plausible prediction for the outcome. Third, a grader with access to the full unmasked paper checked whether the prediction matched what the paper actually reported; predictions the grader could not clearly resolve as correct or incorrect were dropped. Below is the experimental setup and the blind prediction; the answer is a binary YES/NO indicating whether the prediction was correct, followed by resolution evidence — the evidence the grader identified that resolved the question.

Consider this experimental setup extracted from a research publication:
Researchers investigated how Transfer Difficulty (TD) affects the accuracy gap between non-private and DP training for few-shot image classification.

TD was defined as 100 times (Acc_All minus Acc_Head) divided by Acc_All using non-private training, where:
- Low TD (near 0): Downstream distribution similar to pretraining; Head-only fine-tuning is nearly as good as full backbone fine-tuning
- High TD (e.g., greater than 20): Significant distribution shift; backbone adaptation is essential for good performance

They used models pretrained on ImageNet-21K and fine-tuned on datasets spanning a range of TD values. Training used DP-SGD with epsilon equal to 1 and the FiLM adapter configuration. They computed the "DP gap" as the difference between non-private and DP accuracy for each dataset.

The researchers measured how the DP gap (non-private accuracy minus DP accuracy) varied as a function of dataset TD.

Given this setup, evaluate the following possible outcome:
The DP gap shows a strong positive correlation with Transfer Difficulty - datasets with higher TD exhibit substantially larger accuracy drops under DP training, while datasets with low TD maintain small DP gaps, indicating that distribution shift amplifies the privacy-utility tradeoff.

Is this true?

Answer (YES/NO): YES